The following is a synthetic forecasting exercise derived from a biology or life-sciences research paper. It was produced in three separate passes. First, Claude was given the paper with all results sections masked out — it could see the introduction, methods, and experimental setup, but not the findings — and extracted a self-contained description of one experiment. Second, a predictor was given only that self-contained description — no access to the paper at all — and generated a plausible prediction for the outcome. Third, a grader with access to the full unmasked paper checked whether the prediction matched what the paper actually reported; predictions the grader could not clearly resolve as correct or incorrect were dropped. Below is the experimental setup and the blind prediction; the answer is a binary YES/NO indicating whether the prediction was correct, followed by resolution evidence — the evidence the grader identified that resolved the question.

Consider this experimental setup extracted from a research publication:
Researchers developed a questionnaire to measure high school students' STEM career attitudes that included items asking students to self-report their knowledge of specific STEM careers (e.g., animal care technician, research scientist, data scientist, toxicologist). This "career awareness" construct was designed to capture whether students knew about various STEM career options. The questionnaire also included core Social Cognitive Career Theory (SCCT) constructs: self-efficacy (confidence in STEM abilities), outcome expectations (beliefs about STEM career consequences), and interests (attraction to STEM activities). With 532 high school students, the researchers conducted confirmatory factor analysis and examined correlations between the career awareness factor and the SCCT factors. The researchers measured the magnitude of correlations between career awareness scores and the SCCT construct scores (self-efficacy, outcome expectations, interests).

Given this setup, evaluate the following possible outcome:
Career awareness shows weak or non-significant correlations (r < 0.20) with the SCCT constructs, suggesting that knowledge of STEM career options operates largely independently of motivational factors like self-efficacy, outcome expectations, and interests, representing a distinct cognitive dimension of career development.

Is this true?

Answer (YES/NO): NO